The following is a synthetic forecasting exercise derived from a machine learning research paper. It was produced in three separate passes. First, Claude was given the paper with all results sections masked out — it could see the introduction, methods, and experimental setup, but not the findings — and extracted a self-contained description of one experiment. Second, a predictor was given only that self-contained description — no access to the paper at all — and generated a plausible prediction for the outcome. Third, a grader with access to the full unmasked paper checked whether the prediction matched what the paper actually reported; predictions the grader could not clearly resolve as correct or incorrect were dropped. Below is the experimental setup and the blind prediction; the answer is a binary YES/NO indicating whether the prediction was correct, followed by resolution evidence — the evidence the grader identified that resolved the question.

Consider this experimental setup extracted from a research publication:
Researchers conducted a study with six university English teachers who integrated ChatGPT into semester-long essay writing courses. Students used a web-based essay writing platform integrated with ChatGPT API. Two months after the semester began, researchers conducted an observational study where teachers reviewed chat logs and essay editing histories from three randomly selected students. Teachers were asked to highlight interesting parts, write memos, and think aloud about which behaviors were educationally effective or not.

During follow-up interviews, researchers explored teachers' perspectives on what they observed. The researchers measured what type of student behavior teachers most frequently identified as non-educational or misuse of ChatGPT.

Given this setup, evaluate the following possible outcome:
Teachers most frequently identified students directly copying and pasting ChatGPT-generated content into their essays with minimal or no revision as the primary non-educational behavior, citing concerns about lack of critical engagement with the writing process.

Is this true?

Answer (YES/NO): YES